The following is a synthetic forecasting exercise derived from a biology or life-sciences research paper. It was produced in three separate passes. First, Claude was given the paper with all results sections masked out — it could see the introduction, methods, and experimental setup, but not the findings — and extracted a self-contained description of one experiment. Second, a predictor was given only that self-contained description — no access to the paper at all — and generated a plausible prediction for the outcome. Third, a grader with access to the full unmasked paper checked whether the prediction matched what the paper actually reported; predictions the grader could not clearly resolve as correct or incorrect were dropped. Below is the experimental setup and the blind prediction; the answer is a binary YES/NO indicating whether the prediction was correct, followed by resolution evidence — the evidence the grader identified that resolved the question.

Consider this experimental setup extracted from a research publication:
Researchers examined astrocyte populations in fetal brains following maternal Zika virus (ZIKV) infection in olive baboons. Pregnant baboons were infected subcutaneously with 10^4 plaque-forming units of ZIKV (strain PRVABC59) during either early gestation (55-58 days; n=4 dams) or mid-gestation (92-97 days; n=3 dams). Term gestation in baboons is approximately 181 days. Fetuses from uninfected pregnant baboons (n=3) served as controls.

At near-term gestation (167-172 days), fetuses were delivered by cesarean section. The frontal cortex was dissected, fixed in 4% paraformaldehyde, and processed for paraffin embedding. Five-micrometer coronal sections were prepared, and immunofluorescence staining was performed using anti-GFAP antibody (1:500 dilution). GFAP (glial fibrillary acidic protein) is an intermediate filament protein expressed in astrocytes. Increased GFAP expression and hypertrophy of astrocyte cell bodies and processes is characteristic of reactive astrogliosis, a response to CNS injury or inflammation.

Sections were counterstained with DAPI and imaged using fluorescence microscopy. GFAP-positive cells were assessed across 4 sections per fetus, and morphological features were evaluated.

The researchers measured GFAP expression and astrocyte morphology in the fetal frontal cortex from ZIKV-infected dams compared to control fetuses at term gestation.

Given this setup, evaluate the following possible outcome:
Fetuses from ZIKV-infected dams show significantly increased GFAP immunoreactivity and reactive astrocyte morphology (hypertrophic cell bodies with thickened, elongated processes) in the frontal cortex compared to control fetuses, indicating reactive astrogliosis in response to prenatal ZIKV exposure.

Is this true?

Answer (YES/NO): YES